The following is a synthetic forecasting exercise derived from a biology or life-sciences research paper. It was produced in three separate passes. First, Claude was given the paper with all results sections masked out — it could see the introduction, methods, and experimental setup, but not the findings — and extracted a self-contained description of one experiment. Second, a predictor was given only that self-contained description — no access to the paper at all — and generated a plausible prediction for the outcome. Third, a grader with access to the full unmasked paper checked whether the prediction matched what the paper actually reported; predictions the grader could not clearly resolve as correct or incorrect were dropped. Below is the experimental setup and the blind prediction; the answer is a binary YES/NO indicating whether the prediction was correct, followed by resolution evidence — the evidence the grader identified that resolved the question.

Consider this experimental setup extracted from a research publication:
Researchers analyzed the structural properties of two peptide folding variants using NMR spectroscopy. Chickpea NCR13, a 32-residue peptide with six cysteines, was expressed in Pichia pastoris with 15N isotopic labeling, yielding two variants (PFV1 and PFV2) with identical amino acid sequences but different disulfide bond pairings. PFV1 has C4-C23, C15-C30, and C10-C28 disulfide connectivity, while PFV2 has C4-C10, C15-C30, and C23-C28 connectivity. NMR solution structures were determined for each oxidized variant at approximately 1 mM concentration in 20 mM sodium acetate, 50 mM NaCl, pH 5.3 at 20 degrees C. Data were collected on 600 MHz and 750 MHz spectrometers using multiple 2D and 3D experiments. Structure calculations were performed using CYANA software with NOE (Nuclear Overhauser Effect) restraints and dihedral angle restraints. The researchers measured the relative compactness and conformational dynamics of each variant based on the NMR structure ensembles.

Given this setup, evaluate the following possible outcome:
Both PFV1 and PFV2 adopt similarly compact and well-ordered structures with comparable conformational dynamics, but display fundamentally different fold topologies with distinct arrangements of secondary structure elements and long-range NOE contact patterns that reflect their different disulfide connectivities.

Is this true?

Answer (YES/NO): NO